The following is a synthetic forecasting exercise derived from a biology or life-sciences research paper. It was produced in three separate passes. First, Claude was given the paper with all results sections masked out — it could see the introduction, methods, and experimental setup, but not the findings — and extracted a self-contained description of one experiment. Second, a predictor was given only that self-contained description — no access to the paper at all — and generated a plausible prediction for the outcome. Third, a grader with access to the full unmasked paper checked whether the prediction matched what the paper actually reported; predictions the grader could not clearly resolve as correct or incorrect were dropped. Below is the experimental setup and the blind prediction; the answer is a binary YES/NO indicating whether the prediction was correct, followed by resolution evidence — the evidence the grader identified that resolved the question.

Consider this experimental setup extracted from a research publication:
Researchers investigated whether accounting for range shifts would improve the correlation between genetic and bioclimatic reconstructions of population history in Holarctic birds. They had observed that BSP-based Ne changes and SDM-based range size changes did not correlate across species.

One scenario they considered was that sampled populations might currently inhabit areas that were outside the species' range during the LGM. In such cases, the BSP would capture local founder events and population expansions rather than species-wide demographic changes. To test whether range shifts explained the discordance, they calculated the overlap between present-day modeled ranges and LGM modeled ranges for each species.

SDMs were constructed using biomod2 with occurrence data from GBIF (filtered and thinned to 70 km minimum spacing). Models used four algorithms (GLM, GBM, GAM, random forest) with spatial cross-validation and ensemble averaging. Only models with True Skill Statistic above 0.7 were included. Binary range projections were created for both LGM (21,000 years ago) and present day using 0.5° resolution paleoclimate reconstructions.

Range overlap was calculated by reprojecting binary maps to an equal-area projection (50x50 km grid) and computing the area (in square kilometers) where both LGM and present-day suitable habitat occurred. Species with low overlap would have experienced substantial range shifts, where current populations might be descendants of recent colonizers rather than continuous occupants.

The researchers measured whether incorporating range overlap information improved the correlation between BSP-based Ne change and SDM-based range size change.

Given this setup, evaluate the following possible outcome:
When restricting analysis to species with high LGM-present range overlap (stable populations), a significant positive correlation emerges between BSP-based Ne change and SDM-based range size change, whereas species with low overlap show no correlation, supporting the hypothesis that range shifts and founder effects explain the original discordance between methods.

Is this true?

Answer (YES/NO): NO